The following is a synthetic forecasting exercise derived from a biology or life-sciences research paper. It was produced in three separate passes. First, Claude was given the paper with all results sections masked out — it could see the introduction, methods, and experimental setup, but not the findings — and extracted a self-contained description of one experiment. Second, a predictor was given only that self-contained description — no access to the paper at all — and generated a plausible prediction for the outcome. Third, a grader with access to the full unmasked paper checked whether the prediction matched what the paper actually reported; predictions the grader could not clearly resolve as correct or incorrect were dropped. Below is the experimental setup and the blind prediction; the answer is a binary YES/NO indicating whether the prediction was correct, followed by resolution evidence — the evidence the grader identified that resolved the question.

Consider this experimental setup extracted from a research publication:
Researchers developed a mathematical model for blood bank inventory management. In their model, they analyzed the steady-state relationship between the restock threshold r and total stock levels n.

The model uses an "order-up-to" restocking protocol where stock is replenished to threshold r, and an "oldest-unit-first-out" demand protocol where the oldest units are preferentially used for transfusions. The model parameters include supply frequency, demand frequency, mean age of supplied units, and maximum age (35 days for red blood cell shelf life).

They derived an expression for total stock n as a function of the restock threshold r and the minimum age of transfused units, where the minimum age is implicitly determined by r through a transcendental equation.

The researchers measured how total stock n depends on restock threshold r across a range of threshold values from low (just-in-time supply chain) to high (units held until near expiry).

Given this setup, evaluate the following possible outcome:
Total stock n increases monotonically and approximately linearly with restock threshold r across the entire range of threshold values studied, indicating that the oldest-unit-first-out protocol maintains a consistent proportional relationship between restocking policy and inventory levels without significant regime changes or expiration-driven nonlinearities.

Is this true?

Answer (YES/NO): YES